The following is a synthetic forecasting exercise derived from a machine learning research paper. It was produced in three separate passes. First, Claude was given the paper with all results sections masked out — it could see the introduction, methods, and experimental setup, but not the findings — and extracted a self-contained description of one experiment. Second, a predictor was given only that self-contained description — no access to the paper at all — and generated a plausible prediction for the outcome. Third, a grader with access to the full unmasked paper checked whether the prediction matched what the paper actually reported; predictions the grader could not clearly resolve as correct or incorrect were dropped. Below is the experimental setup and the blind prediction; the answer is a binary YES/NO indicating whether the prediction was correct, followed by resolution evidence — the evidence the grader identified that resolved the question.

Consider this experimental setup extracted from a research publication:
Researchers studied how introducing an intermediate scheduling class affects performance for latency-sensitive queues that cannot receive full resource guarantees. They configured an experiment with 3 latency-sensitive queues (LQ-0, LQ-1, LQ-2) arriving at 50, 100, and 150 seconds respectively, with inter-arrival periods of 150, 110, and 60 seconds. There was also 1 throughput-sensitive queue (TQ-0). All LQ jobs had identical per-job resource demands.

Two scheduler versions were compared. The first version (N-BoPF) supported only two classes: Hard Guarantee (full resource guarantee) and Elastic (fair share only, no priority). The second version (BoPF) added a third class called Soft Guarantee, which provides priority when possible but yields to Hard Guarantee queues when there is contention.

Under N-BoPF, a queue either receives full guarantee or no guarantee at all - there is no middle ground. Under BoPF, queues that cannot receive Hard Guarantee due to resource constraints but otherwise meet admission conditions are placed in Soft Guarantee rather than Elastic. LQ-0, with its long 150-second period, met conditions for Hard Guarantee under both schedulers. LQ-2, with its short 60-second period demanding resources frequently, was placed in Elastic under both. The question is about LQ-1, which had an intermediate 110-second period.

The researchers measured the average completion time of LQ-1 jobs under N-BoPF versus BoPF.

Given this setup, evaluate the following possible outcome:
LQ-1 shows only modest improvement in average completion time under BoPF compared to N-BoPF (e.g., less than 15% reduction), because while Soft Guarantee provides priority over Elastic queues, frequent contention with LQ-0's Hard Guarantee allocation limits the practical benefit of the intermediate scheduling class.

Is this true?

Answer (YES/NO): NO